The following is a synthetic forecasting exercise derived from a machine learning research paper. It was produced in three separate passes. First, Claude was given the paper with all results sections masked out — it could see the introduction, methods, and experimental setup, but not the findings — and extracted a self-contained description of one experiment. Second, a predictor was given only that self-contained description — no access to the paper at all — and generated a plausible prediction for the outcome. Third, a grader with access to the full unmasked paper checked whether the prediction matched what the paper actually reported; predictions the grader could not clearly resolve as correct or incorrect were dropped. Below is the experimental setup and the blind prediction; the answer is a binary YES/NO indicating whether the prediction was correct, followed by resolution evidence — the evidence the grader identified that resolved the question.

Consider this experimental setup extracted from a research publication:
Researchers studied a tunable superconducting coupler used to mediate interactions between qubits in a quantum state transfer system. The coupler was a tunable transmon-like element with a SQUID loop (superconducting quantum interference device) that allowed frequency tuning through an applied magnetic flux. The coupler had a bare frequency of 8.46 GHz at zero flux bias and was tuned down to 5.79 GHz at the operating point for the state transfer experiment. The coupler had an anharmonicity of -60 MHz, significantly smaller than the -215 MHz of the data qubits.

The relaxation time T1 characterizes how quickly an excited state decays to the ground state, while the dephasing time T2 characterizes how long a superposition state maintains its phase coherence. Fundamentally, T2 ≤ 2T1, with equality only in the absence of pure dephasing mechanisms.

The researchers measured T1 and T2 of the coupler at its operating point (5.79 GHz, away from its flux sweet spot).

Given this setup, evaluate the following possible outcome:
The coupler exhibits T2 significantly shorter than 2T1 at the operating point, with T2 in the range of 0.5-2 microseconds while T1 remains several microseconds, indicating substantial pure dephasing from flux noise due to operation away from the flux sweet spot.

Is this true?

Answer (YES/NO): NO